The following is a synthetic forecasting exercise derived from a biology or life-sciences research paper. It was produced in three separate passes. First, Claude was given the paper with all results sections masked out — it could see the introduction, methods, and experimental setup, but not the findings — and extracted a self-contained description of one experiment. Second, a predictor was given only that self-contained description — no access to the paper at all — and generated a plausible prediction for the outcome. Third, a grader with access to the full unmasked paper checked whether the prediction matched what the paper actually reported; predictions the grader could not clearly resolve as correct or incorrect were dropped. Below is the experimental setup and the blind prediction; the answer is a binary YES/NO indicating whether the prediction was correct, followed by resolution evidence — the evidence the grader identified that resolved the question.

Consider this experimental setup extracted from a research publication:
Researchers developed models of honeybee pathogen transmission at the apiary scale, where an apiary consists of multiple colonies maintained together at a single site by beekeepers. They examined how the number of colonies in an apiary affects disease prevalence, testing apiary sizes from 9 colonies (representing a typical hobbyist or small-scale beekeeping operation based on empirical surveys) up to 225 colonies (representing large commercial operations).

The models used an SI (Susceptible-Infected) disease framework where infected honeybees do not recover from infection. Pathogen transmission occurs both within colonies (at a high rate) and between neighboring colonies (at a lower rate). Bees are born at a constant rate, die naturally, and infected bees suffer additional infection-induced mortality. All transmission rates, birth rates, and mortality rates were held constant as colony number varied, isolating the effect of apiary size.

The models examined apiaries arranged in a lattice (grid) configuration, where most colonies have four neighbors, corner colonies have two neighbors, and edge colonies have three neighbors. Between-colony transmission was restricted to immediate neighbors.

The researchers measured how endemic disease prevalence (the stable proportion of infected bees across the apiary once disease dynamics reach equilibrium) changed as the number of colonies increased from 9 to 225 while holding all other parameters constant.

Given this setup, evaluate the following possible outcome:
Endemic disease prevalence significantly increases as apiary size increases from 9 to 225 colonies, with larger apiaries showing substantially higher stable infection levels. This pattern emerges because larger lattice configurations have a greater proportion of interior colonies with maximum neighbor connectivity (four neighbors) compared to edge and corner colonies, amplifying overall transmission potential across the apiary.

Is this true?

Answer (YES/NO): NO